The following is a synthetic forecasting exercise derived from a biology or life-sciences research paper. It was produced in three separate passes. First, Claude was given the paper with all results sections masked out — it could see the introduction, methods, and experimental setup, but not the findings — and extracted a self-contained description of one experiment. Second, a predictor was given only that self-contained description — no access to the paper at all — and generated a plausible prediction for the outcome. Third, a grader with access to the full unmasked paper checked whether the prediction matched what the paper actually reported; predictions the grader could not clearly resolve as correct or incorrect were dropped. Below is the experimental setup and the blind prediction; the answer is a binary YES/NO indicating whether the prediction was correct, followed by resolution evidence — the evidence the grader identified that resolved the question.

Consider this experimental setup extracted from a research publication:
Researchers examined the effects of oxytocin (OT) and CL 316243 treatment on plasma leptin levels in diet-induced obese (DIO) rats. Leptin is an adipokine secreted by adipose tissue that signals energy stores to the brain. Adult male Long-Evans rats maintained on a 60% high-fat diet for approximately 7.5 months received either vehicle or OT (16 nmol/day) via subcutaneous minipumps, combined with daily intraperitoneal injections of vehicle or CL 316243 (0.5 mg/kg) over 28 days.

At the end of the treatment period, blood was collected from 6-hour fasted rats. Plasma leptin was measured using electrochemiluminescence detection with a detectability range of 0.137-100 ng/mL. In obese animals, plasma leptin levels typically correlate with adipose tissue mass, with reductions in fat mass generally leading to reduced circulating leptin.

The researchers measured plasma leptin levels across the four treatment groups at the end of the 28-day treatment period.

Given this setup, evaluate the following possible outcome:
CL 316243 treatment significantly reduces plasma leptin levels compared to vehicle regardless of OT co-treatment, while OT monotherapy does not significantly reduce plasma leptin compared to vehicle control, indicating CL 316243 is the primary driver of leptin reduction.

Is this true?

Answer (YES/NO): YES